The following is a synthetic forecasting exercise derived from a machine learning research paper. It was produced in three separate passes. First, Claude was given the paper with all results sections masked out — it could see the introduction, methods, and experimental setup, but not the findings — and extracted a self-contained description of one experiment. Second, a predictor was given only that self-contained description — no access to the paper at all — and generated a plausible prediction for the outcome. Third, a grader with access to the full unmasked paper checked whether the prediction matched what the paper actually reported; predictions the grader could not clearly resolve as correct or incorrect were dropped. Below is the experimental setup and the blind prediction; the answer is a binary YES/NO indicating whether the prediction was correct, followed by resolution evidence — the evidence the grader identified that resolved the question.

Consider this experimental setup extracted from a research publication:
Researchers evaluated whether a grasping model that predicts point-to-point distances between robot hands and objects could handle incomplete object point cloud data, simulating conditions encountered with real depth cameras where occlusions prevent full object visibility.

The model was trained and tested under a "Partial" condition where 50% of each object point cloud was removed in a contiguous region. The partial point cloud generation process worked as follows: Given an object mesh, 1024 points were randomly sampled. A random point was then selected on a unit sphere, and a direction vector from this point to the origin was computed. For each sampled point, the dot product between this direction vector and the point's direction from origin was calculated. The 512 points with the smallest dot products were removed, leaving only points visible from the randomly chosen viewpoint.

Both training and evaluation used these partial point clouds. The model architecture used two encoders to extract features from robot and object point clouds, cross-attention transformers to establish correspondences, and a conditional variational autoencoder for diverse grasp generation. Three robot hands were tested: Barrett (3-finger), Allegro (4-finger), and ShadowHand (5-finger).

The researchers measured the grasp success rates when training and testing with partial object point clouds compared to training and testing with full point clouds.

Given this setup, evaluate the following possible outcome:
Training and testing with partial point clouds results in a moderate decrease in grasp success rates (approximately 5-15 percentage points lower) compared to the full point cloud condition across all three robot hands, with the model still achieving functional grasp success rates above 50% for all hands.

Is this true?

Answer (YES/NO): NO